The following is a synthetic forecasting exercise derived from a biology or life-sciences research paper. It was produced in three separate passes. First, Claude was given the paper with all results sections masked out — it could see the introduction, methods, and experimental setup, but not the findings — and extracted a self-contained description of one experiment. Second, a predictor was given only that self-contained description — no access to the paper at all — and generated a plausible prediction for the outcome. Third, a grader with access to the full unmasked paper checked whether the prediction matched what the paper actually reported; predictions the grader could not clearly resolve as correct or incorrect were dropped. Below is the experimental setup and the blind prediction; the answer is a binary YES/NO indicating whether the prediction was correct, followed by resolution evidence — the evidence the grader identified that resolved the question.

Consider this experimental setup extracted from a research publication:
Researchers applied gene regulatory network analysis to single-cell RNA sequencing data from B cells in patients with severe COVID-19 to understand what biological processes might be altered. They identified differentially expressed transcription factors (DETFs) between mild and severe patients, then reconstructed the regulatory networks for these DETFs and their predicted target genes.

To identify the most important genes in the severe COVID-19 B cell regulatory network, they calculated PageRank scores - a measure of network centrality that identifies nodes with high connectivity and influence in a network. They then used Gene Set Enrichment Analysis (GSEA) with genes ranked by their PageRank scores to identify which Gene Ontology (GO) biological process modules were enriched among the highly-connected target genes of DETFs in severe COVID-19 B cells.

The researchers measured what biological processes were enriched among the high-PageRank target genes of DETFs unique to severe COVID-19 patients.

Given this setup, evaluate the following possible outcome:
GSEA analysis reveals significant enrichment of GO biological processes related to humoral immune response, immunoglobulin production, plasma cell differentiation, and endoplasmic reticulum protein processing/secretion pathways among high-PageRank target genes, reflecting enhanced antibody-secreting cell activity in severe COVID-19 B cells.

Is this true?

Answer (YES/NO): NO